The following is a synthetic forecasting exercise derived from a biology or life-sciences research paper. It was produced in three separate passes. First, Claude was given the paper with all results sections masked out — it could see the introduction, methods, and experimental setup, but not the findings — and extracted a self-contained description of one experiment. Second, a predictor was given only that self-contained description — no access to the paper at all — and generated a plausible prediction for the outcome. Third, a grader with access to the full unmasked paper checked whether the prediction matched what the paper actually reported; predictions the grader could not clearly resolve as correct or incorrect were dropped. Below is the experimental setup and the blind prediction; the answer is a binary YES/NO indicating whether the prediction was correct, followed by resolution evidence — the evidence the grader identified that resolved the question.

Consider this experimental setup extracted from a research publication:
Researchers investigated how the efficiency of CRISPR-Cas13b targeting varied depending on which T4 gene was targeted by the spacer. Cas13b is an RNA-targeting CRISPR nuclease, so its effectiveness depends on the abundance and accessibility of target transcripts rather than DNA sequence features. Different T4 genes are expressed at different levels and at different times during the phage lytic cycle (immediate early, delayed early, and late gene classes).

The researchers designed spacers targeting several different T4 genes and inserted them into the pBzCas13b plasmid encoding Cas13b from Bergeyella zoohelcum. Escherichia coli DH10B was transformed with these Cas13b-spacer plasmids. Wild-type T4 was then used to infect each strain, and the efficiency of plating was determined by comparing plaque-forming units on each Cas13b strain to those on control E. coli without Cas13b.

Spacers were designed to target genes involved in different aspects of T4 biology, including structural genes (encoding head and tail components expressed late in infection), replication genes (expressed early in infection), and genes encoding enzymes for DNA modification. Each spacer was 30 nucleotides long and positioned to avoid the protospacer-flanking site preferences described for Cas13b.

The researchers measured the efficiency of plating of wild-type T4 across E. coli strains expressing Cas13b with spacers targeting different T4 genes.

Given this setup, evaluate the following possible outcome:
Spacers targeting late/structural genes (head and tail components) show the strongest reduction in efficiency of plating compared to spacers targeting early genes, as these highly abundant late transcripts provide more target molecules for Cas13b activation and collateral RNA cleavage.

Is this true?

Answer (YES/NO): NO